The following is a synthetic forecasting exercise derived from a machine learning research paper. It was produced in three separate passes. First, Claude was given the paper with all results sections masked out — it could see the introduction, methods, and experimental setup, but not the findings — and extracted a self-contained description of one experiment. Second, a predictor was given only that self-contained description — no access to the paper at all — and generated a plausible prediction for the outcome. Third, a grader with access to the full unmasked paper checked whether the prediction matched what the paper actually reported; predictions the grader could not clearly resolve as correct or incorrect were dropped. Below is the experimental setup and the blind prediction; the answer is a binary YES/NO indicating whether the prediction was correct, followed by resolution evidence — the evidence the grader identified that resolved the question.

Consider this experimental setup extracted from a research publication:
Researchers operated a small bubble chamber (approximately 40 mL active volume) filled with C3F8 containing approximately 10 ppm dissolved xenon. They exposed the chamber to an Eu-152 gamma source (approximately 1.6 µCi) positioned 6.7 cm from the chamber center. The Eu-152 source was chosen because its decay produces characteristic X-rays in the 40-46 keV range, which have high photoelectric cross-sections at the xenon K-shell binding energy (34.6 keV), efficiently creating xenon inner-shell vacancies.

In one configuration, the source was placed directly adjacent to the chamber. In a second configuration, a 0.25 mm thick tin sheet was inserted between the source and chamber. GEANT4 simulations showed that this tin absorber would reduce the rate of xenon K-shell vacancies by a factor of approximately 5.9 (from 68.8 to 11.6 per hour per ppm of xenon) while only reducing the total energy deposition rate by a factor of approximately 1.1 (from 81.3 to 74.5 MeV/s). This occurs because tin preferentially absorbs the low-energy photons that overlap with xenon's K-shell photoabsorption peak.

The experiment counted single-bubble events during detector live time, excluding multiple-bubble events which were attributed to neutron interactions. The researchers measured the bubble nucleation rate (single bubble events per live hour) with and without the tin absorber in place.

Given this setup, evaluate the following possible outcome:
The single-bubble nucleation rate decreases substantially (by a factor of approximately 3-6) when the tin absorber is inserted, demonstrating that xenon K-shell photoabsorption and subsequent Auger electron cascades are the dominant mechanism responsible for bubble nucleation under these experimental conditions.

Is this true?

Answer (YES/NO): YES